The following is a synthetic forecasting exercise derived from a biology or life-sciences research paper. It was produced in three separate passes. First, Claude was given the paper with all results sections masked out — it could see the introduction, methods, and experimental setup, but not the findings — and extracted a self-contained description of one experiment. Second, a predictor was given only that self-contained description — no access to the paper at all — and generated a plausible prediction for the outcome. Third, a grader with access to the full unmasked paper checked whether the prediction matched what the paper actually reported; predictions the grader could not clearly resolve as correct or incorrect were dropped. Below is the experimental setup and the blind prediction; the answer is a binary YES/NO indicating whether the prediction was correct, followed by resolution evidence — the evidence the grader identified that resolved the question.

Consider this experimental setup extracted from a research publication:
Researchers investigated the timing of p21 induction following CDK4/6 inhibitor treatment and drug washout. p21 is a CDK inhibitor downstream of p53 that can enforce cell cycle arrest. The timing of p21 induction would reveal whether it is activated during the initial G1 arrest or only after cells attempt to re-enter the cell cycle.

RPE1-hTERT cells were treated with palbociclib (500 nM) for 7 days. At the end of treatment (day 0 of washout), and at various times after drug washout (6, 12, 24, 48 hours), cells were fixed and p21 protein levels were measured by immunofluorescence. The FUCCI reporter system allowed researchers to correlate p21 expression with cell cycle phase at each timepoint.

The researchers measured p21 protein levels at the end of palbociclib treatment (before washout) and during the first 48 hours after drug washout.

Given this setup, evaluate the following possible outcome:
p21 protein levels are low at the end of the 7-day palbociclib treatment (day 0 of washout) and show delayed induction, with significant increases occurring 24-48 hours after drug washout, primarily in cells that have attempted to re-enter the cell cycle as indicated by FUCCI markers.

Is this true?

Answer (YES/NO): YES